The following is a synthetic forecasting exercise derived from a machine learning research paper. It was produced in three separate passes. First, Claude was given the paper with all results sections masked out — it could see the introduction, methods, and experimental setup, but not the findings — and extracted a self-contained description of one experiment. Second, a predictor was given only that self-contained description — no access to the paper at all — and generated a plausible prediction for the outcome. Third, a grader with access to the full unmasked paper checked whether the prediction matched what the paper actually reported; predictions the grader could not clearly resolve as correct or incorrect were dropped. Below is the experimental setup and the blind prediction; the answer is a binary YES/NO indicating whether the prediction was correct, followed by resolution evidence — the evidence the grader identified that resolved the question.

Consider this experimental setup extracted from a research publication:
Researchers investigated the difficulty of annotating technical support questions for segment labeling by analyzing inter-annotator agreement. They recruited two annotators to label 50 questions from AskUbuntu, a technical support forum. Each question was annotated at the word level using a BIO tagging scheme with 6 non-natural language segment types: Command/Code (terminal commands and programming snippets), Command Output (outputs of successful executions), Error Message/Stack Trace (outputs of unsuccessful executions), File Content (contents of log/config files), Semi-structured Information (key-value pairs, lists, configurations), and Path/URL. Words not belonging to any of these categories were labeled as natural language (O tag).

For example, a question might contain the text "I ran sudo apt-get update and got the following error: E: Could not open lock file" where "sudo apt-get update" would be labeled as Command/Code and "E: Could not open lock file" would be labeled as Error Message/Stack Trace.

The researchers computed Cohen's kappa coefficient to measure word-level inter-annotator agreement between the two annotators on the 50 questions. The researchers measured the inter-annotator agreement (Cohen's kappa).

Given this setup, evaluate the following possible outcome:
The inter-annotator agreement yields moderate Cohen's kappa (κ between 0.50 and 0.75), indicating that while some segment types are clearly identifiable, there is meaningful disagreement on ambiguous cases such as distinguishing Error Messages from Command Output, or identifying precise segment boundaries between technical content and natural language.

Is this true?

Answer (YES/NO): NO